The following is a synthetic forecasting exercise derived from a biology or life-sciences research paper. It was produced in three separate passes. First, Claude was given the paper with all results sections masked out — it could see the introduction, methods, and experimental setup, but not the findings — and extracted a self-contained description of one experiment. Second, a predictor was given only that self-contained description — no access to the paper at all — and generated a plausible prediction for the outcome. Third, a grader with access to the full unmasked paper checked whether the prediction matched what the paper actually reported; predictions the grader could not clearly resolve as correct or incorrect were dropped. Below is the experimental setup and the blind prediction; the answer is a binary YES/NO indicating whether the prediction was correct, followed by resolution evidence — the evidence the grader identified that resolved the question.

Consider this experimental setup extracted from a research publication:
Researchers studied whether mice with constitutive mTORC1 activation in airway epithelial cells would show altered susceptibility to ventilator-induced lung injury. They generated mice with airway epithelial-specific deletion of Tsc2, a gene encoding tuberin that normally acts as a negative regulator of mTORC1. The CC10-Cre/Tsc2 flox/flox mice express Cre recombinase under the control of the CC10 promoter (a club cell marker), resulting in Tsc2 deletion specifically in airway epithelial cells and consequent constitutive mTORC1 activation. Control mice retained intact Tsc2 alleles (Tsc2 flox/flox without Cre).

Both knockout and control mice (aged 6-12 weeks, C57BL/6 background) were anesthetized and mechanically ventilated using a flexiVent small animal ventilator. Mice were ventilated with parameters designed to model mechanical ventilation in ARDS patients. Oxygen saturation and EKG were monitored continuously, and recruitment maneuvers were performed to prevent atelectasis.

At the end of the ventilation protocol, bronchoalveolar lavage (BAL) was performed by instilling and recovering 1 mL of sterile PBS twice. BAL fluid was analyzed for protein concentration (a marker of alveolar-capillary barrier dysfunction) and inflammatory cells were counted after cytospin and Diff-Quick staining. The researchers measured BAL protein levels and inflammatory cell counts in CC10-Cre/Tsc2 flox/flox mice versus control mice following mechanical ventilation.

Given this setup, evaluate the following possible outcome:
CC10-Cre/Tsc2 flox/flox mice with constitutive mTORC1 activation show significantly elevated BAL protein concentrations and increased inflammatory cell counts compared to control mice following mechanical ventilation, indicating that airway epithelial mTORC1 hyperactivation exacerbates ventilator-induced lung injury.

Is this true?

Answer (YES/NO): NO